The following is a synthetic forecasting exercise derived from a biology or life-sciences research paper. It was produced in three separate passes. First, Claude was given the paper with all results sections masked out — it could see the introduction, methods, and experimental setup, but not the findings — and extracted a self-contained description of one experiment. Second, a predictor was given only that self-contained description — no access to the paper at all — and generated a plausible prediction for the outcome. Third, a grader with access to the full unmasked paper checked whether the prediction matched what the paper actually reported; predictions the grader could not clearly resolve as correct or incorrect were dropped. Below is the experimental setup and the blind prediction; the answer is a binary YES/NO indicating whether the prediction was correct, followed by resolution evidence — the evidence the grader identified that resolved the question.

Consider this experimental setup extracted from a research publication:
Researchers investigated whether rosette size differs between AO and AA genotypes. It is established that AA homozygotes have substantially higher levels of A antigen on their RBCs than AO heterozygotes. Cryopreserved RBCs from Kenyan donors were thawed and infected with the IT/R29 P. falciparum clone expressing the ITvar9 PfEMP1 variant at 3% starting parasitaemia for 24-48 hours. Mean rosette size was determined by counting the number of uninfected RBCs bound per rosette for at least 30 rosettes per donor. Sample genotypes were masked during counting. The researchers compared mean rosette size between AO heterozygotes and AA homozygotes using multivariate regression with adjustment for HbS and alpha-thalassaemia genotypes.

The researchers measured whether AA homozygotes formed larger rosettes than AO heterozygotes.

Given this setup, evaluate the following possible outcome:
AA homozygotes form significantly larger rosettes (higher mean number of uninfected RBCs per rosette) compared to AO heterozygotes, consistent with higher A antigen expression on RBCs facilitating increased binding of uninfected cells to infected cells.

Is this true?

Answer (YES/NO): YES